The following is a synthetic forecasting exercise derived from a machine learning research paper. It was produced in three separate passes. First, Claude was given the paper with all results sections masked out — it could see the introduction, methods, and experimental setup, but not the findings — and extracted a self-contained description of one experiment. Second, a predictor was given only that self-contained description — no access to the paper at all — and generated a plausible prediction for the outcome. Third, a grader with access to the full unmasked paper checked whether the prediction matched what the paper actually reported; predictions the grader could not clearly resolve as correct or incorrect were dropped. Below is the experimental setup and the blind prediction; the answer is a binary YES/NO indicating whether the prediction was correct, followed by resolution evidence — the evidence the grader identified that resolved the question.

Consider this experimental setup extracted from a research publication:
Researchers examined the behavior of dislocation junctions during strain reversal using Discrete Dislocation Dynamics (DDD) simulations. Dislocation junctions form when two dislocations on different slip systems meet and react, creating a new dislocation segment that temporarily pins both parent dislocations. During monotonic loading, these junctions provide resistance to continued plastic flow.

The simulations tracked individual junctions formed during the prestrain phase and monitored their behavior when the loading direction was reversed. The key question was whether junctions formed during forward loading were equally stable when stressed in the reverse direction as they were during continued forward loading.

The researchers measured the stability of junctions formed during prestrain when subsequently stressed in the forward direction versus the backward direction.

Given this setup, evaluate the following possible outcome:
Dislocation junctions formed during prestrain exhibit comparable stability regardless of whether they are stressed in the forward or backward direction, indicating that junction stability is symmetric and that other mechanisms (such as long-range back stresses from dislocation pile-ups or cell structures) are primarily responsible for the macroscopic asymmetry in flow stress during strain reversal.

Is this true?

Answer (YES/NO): NO